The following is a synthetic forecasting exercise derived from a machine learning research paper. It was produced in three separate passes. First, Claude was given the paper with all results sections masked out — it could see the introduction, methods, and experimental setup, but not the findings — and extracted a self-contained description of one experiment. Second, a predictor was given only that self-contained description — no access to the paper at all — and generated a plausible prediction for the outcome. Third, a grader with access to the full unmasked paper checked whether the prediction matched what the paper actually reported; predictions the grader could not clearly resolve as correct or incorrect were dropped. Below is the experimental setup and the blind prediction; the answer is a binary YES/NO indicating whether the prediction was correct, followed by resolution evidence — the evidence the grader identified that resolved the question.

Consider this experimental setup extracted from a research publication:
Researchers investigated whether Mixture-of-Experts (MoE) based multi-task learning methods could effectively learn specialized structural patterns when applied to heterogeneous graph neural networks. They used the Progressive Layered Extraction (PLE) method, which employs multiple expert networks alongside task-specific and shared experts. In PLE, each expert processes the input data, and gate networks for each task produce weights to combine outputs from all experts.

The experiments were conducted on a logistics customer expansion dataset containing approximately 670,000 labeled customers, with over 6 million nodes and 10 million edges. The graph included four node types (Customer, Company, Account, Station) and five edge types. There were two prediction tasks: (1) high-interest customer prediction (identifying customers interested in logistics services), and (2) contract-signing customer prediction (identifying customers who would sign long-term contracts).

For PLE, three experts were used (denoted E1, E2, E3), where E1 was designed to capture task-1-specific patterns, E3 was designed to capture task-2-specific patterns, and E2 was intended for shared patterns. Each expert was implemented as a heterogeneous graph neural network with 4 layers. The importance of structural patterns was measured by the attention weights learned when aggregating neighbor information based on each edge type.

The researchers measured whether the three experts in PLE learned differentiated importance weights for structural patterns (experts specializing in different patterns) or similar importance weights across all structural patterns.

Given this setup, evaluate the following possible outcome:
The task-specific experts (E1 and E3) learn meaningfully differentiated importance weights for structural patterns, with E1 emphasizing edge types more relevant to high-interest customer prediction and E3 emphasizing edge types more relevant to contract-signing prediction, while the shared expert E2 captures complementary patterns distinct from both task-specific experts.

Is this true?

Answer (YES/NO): NO